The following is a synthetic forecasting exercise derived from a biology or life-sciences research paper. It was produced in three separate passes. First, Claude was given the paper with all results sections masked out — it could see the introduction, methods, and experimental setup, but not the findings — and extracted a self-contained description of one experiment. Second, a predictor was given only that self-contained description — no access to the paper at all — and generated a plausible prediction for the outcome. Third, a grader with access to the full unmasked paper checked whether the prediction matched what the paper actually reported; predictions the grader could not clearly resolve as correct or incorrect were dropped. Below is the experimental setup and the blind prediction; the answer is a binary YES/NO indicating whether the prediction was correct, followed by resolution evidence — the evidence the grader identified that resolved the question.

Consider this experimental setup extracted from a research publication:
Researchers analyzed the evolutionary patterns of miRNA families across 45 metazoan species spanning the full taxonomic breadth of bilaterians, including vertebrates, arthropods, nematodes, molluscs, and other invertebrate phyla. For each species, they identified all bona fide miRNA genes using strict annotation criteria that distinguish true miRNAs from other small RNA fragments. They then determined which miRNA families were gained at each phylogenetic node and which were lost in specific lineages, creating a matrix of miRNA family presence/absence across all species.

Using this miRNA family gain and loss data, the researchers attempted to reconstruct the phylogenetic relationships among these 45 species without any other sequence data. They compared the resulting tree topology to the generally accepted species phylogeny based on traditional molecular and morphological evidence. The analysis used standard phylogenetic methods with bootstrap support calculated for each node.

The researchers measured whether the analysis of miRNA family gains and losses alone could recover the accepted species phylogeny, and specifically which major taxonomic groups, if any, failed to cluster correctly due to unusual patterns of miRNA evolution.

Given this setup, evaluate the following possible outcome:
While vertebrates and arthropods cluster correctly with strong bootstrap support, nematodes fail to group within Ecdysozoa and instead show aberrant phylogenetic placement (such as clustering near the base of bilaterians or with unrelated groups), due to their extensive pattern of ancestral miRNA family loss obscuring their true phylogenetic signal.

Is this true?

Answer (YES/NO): NO